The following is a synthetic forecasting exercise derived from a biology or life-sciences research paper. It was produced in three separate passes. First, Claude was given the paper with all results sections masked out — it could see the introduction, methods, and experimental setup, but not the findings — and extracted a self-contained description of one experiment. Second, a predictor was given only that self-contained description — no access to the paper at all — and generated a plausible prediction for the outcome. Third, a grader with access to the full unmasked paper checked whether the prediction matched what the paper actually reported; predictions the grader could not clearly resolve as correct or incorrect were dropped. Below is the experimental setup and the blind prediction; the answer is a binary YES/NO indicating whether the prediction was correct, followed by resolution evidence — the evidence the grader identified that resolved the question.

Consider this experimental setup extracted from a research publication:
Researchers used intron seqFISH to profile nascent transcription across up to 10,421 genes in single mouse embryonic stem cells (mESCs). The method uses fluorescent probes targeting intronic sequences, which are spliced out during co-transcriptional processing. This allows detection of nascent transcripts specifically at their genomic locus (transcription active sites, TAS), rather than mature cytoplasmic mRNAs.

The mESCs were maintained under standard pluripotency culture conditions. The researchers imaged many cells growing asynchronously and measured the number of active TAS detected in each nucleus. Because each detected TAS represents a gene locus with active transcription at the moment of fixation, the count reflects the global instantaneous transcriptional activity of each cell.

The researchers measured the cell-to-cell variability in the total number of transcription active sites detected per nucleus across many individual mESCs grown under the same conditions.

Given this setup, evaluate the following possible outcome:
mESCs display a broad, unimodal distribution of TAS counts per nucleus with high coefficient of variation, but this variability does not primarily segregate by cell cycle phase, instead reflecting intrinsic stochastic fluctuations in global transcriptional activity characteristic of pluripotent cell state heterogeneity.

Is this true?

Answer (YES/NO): NO